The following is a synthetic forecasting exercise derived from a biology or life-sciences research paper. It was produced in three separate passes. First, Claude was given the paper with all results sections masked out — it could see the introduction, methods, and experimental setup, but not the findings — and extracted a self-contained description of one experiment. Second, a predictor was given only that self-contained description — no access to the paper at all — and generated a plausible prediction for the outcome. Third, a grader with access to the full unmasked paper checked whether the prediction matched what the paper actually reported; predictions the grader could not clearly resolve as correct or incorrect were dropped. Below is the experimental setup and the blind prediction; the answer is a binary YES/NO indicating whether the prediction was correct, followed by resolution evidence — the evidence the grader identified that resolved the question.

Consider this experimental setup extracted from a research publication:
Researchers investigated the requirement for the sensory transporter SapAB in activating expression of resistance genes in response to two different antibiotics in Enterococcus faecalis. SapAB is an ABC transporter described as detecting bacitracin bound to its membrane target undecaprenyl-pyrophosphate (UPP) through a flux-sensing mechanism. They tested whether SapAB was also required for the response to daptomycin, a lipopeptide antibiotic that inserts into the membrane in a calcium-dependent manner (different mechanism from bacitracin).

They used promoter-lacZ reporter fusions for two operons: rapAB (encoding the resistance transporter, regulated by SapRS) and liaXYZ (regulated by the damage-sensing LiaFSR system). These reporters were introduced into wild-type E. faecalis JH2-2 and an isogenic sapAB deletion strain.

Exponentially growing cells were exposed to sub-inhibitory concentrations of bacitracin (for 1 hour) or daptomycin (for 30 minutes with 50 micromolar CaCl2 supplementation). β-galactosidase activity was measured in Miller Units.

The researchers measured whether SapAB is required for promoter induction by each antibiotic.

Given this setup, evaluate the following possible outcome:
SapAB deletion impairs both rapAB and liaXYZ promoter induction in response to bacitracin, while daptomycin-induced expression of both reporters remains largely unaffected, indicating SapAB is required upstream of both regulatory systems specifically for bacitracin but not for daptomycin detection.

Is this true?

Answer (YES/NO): NO